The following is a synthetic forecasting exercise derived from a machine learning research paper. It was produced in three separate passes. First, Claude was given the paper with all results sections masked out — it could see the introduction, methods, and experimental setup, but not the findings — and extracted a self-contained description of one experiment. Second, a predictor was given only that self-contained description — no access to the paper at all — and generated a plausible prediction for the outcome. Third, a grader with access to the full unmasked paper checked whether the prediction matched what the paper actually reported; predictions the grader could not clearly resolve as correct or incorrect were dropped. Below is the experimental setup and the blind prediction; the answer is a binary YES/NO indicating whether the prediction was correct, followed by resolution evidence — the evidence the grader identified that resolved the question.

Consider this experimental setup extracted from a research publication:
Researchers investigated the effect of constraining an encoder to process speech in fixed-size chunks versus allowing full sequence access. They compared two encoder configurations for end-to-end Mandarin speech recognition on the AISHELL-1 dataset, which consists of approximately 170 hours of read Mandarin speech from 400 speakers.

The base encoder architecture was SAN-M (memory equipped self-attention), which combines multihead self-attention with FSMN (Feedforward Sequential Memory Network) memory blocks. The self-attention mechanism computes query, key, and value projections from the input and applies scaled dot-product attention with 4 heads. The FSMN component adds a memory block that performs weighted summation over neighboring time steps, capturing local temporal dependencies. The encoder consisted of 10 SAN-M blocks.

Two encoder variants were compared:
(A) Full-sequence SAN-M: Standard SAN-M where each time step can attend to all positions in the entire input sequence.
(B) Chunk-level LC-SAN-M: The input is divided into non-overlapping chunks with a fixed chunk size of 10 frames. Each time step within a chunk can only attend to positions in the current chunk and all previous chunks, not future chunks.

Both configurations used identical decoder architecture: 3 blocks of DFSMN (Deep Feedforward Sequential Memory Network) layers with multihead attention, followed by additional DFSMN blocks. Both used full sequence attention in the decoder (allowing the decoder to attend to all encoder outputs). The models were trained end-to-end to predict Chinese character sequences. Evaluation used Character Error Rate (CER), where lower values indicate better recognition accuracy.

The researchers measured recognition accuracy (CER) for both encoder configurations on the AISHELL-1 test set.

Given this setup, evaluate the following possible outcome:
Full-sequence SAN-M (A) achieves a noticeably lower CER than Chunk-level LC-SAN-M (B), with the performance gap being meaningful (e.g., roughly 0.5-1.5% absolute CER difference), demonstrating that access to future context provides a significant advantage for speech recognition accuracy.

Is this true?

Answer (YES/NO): NO